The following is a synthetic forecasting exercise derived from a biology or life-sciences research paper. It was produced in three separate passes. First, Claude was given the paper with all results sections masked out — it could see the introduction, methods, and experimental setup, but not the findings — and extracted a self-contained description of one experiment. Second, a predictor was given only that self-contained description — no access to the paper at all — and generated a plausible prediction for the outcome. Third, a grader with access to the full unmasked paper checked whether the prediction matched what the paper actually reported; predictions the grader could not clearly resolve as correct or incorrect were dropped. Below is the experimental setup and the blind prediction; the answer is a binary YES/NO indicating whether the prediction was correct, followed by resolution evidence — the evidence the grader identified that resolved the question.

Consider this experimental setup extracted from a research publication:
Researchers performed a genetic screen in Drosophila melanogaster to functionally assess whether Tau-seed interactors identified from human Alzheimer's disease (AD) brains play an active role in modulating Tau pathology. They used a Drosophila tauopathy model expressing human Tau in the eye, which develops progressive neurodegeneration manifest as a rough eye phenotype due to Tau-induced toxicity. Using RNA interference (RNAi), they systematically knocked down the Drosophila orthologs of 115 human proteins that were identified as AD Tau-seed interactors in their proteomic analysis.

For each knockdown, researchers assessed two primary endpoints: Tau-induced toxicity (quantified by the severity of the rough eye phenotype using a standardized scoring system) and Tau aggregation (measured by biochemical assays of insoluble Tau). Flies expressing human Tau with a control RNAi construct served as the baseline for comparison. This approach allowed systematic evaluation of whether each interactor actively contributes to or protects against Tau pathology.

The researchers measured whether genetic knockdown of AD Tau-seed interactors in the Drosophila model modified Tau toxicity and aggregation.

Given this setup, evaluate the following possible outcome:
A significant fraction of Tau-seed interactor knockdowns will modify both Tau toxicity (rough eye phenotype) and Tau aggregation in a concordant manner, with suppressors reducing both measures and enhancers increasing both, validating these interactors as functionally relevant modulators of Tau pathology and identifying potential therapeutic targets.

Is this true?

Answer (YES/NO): YES